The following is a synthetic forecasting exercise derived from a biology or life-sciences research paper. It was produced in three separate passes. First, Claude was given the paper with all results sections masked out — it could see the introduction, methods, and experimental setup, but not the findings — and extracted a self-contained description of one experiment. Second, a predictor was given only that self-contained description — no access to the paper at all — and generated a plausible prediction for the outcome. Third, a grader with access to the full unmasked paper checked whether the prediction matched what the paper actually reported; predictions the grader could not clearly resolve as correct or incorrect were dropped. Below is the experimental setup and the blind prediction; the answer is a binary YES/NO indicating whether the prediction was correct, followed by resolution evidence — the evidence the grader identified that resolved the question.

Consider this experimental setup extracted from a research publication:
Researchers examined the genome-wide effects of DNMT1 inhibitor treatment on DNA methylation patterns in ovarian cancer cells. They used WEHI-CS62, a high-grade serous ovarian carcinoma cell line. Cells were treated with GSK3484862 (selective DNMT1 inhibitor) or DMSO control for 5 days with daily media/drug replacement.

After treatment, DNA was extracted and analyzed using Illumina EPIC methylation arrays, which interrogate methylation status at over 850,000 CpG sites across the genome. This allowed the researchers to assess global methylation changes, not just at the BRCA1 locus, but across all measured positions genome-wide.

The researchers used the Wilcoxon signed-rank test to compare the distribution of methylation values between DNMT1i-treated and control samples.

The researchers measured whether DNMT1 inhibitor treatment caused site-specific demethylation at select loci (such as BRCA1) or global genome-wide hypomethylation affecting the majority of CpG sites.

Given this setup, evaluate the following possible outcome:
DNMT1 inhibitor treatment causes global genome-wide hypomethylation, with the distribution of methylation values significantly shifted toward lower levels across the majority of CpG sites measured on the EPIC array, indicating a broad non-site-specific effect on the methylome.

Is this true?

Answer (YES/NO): YES